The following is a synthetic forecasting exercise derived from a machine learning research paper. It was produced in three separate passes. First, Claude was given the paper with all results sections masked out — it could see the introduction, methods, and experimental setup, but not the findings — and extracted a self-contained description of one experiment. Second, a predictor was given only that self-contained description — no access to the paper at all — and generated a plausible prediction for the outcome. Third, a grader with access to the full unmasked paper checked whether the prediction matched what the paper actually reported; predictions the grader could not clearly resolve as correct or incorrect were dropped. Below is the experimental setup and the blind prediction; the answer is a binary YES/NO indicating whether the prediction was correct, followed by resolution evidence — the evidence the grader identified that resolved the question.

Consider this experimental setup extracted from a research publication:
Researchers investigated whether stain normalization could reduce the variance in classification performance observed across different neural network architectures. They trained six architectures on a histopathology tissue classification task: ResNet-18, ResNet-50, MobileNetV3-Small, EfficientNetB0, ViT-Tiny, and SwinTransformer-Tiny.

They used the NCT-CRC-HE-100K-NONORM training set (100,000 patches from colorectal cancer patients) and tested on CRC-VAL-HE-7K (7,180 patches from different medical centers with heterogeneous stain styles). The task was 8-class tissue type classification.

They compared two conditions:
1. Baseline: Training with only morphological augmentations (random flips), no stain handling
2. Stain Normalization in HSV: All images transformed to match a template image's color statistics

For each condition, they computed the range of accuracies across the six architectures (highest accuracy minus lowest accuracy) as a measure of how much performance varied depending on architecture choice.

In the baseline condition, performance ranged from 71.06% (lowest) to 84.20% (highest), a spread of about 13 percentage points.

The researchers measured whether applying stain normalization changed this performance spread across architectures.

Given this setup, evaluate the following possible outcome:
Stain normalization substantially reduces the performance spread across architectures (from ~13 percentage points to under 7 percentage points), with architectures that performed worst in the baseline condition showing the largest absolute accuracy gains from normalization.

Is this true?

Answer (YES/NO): NO